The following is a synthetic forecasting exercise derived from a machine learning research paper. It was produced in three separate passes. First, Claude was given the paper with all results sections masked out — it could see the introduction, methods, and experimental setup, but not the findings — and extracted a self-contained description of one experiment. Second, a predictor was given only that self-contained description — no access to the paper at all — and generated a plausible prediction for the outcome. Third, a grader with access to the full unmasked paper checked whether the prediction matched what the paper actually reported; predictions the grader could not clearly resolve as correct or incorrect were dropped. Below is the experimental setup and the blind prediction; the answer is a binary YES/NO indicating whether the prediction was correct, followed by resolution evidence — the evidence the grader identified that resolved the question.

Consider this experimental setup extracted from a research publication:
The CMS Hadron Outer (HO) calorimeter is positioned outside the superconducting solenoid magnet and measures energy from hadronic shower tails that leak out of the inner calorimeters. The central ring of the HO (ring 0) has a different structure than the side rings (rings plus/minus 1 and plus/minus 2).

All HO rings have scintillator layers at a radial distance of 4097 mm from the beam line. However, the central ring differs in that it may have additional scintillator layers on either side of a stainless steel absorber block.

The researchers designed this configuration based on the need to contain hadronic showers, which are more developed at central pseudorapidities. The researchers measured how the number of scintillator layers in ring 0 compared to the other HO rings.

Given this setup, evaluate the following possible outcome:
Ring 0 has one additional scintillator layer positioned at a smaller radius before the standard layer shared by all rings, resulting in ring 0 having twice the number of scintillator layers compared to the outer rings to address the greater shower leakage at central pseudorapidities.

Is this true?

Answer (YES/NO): YES